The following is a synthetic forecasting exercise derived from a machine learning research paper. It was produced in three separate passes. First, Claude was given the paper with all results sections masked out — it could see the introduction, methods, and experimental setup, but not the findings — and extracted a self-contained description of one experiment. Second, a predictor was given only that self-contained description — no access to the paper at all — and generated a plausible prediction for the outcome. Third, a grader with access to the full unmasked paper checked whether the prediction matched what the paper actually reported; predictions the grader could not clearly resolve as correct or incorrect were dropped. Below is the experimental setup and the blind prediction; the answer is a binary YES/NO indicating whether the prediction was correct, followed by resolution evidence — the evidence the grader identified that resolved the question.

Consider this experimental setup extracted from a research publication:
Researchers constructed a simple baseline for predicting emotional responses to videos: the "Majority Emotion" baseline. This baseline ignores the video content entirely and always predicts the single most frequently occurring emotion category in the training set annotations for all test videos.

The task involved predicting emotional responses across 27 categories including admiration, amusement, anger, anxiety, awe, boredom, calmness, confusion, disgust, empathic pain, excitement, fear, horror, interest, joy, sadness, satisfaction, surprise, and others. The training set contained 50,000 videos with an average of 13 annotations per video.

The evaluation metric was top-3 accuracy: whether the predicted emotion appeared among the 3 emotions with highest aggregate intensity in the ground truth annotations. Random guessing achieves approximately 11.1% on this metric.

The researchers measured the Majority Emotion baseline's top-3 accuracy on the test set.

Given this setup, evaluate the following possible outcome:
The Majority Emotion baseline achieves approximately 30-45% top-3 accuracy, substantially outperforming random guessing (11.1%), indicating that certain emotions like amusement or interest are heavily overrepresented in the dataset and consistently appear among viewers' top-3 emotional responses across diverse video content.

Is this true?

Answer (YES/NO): YES